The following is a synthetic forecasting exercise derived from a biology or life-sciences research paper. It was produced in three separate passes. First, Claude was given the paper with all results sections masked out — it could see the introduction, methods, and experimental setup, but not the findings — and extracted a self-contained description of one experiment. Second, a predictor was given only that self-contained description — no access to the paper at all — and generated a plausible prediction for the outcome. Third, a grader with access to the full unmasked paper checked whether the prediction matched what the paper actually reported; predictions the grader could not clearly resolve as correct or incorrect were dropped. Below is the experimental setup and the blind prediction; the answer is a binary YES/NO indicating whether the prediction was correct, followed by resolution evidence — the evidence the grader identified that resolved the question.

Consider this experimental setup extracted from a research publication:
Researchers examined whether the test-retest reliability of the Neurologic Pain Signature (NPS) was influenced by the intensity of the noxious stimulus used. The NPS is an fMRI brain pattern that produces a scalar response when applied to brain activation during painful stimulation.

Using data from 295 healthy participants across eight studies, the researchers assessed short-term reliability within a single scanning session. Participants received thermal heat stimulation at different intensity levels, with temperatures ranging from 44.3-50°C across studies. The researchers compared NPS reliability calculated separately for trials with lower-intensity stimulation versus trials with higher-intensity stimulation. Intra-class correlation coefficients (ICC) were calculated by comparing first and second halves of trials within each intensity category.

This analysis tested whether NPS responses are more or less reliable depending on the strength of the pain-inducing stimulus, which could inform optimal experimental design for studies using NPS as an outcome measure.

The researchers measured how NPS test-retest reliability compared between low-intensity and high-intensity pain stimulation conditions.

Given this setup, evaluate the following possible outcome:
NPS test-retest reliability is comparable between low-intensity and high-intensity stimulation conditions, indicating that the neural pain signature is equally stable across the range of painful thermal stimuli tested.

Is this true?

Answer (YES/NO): NO